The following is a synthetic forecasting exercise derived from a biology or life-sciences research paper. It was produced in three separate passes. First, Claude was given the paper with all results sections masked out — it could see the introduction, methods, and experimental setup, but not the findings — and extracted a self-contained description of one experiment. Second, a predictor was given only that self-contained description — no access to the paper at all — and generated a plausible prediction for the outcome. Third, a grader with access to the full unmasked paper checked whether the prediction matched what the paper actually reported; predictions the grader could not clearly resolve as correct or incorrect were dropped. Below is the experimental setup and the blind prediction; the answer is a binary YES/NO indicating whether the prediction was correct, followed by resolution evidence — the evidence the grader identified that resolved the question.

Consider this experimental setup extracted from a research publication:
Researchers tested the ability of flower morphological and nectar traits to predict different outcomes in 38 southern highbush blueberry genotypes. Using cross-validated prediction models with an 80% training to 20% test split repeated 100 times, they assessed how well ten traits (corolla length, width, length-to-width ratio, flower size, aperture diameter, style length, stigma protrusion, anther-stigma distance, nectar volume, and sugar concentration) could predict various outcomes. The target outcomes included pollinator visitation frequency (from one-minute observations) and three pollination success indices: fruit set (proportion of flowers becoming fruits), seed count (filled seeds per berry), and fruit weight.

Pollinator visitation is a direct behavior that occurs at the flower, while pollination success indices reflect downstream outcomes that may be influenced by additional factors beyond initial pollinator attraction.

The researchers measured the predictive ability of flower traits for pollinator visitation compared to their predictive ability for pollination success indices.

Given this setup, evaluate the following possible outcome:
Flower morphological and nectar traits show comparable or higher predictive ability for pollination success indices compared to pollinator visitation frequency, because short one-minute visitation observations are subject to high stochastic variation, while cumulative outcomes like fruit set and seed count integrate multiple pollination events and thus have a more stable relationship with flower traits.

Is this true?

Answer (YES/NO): NO